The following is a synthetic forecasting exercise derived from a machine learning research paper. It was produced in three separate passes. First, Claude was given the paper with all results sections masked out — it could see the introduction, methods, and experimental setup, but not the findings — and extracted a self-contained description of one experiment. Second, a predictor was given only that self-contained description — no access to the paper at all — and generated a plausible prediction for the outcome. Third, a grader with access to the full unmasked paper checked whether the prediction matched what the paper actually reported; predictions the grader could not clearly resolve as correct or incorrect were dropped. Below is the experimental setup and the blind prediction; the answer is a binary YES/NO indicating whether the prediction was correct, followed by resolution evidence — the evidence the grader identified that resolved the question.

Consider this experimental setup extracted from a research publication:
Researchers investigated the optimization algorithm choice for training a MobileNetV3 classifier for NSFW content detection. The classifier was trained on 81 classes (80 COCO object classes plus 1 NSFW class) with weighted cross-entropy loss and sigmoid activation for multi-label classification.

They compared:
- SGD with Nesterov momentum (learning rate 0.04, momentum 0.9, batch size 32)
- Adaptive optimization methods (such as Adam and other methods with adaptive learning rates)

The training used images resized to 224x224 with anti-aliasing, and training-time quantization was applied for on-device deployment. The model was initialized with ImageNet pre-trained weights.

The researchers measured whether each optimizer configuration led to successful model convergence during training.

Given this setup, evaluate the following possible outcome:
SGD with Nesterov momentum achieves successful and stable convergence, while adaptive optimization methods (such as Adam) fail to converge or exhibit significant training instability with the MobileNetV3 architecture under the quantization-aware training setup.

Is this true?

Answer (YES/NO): YES